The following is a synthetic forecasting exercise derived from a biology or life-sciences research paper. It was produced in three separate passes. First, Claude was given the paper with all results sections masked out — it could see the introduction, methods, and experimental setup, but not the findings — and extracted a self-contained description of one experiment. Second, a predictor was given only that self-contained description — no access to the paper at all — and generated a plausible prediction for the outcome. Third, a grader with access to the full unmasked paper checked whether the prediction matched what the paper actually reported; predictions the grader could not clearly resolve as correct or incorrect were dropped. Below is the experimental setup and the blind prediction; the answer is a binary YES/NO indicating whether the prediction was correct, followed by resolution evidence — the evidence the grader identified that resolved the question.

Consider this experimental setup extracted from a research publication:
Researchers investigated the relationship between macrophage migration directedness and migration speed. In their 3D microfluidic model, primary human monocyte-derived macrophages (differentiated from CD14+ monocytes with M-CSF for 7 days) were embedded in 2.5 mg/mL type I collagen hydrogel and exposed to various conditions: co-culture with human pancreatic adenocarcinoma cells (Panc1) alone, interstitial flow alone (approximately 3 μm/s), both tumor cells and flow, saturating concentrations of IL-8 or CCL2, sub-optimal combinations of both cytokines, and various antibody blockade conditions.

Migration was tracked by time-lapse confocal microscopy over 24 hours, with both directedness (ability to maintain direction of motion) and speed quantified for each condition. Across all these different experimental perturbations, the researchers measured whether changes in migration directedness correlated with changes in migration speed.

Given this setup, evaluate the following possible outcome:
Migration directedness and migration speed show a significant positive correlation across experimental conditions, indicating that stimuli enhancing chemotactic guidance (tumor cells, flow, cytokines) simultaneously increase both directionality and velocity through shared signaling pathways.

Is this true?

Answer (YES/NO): YES